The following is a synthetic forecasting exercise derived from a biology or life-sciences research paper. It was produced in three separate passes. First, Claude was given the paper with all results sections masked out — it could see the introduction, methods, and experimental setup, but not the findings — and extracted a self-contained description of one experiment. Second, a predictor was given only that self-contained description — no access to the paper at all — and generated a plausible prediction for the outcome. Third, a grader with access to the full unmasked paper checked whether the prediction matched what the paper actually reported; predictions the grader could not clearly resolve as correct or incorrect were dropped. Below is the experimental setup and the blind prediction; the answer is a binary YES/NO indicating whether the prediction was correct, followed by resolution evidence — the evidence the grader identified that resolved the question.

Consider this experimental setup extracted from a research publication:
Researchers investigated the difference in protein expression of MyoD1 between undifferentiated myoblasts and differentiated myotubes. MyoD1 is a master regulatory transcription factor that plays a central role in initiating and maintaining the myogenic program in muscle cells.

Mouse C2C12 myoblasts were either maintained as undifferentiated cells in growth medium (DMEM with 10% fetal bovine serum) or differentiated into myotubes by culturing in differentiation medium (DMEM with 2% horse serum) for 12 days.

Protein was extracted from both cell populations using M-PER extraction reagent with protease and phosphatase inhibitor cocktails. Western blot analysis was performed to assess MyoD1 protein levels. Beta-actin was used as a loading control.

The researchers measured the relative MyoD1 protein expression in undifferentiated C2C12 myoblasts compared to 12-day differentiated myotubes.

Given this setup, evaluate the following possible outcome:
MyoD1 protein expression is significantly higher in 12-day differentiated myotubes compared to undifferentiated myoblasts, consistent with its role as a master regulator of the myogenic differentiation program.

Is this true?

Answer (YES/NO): NO